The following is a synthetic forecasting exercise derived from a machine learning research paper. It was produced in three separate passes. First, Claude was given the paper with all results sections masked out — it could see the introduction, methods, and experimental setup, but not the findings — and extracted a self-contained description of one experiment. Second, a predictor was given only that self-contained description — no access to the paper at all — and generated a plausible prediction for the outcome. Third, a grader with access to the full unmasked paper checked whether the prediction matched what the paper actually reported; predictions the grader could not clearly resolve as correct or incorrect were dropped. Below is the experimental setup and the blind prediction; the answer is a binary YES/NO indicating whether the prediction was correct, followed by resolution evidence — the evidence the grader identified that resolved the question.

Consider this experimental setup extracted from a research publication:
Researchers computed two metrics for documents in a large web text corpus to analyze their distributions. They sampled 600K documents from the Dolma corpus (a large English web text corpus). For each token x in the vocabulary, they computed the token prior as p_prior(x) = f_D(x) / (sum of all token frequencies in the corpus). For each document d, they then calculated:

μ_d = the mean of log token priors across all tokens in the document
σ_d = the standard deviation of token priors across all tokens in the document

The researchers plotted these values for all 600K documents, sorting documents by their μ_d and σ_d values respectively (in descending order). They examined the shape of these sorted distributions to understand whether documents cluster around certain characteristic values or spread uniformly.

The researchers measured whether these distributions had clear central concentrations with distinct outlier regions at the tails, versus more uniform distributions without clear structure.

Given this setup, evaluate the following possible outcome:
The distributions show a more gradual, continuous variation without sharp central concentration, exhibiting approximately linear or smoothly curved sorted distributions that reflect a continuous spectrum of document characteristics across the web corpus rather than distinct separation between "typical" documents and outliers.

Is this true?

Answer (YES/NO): NO